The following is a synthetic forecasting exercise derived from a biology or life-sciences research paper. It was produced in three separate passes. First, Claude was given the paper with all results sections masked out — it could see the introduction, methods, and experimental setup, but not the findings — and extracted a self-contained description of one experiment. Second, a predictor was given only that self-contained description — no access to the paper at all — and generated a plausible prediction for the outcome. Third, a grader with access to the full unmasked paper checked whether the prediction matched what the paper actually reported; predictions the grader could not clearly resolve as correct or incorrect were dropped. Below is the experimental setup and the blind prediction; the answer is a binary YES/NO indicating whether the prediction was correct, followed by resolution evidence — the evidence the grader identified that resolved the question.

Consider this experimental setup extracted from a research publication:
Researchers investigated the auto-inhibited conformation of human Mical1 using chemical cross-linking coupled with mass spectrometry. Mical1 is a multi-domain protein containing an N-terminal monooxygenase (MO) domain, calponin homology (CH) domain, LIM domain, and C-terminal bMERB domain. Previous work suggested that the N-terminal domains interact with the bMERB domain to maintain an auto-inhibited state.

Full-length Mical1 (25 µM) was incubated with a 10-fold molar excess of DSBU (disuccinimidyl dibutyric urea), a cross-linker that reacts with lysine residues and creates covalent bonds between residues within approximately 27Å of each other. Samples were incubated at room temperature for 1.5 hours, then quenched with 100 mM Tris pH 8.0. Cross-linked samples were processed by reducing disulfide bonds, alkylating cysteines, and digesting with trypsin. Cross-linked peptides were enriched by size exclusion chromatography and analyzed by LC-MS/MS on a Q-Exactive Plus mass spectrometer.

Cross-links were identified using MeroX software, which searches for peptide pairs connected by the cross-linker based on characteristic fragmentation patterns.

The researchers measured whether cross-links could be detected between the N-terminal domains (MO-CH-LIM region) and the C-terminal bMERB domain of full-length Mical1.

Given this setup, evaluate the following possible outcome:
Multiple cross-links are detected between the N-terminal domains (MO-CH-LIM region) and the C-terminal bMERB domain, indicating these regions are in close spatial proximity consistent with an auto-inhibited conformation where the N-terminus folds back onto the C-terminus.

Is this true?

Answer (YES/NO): YES